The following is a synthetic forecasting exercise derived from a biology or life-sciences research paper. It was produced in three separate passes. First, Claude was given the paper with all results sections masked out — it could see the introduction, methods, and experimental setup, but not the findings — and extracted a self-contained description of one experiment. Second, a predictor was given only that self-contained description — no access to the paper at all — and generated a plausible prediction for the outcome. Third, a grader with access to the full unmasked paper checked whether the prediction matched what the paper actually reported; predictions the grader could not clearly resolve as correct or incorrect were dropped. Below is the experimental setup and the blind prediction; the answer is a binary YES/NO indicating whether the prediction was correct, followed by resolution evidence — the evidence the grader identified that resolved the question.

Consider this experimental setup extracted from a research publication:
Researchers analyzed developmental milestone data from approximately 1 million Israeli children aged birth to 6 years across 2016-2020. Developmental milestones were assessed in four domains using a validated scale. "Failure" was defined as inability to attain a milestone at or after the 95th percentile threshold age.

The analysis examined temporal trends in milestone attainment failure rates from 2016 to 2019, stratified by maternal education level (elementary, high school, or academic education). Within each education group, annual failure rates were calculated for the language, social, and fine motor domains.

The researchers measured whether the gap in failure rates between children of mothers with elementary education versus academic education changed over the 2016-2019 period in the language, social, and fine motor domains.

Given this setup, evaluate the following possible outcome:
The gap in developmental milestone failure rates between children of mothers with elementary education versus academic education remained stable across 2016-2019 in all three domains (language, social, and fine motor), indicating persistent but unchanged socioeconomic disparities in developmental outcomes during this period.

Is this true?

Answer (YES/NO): NO